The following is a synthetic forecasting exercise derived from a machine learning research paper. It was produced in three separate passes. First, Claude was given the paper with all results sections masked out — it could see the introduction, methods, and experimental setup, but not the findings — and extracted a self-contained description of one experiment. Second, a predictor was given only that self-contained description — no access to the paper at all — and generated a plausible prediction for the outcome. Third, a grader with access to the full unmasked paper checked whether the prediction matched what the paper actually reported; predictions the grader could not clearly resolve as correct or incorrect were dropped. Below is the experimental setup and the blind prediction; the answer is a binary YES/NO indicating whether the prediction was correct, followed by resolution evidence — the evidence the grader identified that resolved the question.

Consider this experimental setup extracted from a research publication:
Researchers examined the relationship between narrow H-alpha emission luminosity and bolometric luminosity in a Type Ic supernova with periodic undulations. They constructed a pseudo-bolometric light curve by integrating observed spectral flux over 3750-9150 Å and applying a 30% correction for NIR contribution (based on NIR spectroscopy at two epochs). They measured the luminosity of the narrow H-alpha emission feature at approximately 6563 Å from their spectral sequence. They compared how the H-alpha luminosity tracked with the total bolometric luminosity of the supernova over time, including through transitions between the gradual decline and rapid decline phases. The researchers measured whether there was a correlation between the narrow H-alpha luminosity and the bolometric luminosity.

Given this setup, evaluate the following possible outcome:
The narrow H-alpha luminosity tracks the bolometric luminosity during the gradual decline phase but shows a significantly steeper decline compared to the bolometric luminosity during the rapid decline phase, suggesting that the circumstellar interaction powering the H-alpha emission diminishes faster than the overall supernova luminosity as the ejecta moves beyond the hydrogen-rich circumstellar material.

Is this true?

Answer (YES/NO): NO